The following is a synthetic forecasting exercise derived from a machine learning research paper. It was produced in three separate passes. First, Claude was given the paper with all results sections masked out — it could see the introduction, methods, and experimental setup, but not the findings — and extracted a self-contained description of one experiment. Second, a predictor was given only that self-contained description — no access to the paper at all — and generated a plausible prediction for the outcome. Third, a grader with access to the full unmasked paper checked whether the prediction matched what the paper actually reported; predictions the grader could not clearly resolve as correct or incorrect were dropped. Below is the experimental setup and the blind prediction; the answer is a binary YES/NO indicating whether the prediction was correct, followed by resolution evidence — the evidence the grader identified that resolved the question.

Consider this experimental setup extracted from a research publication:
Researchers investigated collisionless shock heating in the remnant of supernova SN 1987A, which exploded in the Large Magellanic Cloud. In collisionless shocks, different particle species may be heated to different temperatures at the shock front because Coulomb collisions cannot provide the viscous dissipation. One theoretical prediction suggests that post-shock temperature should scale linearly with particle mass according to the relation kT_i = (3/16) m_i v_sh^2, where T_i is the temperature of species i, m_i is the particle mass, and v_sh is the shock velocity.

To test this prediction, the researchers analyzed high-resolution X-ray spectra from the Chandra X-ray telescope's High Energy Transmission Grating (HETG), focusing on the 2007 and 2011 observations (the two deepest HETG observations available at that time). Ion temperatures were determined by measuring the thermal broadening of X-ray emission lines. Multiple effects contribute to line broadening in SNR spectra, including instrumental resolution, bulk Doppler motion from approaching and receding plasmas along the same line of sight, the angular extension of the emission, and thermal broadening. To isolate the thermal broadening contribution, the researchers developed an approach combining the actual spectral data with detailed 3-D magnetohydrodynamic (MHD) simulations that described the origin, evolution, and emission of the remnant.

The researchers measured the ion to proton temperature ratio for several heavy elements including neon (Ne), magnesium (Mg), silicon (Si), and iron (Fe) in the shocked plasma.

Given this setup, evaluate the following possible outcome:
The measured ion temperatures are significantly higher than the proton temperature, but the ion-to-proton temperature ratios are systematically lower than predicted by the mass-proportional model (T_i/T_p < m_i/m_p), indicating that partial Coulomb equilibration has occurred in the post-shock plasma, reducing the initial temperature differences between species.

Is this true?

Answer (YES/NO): NO